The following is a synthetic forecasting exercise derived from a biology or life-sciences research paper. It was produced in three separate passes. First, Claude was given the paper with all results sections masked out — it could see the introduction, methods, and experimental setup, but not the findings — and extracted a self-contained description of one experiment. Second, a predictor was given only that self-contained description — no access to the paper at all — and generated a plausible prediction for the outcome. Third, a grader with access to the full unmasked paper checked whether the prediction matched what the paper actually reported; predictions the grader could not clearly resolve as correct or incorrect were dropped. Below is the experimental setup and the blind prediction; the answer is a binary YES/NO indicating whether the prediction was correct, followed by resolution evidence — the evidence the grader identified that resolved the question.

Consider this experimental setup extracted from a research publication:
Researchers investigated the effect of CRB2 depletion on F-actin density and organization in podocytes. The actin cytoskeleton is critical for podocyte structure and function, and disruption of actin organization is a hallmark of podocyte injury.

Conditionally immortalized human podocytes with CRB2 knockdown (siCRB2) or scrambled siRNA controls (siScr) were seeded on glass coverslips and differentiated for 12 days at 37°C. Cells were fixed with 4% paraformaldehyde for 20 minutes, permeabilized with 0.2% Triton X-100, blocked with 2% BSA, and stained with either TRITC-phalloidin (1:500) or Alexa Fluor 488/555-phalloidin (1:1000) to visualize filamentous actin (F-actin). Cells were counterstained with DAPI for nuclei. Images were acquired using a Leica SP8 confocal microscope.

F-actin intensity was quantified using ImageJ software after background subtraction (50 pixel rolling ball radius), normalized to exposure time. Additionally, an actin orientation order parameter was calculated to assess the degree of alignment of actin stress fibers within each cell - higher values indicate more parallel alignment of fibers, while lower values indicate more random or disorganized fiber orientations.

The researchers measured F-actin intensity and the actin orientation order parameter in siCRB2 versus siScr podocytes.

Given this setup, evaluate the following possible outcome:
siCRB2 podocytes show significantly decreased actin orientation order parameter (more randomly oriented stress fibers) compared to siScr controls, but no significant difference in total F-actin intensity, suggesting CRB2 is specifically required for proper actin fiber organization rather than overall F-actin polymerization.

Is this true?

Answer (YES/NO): NO